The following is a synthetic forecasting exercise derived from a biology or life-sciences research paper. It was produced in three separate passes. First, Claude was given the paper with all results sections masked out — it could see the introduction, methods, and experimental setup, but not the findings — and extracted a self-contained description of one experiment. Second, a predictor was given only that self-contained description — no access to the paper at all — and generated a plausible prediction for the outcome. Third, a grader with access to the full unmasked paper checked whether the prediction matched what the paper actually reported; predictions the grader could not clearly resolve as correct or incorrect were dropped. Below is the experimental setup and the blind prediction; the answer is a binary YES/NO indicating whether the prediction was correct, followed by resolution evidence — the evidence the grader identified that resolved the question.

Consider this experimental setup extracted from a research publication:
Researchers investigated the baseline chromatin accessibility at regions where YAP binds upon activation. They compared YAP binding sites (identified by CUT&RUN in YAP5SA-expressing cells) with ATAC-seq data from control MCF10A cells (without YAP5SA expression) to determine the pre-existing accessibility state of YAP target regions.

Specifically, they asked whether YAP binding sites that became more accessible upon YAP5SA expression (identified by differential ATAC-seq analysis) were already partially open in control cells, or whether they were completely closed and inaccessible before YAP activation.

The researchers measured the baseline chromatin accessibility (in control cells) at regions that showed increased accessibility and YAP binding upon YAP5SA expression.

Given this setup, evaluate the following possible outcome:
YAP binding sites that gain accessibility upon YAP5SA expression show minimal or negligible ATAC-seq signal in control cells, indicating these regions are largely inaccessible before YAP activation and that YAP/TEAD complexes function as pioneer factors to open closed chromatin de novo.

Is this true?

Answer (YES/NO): NO